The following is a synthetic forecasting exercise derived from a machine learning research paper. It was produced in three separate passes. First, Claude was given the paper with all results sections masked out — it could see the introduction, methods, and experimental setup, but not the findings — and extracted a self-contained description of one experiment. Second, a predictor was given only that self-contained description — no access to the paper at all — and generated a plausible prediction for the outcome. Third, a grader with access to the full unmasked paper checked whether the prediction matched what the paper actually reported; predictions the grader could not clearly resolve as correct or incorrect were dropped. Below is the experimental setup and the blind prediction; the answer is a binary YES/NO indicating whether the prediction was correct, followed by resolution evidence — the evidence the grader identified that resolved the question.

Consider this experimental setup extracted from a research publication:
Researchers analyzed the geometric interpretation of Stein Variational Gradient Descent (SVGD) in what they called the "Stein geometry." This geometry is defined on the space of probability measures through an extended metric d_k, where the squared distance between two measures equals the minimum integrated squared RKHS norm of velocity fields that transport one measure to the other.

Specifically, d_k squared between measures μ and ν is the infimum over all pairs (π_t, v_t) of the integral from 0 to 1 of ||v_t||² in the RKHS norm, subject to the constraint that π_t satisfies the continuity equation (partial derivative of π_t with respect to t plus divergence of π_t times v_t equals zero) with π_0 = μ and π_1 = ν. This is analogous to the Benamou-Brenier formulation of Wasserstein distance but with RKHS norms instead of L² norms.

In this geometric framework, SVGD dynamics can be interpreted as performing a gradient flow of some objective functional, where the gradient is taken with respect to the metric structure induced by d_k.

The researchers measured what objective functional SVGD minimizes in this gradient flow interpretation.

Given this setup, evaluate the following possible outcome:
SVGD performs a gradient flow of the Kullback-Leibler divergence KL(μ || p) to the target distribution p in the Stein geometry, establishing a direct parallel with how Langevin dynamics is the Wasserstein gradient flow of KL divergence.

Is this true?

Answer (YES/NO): YES